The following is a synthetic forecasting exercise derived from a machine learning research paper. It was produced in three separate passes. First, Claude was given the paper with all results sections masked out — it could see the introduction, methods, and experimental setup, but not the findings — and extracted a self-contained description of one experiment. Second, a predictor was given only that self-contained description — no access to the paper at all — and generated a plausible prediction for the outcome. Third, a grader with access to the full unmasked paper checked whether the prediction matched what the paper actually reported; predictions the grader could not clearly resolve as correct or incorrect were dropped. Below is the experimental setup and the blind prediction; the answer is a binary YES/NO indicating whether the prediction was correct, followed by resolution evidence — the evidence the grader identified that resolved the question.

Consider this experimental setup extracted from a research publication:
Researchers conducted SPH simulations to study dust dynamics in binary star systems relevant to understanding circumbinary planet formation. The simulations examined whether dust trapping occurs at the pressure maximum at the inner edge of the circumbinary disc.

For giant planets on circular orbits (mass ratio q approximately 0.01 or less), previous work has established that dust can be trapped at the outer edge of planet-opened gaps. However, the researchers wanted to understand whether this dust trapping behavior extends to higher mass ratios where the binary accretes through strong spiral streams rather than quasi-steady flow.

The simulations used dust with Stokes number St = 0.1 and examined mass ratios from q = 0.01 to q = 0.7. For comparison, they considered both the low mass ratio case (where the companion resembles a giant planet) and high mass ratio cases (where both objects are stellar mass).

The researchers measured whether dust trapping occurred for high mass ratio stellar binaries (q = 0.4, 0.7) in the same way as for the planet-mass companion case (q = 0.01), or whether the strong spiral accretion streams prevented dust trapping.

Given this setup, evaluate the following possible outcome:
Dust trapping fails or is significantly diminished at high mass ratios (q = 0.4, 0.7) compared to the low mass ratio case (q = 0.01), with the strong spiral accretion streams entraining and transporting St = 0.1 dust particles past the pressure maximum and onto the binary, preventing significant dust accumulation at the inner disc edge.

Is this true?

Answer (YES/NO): NO